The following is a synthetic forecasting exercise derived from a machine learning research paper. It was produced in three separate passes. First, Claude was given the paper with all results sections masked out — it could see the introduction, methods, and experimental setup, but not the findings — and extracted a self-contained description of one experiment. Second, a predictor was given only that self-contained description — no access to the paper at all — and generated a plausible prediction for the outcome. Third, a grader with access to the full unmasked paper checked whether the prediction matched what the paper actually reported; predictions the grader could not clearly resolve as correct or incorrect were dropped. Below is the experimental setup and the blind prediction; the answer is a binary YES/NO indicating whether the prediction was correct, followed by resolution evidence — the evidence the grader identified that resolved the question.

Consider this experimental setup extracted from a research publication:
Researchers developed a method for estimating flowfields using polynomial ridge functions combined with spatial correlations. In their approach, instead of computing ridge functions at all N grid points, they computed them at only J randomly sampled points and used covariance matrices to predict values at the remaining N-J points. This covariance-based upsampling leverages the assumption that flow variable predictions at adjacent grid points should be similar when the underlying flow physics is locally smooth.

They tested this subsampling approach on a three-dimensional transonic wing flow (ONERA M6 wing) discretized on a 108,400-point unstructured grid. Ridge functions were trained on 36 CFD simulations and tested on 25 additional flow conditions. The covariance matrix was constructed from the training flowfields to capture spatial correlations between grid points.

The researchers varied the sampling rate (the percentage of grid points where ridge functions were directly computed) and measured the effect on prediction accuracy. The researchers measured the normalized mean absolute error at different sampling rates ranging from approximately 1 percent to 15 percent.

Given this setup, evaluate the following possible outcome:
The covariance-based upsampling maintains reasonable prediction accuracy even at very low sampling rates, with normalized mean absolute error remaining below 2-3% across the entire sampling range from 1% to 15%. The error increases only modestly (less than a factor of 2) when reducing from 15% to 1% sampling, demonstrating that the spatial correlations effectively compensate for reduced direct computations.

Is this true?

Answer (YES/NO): NO